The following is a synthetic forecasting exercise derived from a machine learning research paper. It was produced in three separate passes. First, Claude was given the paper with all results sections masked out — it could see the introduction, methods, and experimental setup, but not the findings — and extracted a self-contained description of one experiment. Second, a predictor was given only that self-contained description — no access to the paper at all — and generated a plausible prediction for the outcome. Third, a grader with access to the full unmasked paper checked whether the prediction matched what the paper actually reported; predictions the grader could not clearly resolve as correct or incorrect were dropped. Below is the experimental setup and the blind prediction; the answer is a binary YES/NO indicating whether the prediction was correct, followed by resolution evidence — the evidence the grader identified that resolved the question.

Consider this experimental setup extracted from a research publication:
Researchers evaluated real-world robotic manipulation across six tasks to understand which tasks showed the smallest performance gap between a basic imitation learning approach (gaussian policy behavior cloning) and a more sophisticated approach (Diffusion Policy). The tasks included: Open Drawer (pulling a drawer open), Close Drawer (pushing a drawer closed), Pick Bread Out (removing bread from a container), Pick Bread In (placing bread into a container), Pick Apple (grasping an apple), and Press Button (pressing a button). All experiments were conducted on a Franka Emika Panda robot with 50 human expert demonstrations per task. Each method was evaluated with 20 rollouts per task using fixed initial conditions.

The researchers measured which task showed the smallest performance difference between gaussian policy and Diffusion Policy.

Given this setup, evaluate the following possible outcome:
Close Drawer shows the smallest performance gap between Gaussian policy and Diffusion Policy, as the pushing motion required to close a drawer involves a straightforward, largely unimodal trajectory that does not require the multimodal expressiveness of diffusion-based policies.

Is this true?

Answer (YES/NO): NO